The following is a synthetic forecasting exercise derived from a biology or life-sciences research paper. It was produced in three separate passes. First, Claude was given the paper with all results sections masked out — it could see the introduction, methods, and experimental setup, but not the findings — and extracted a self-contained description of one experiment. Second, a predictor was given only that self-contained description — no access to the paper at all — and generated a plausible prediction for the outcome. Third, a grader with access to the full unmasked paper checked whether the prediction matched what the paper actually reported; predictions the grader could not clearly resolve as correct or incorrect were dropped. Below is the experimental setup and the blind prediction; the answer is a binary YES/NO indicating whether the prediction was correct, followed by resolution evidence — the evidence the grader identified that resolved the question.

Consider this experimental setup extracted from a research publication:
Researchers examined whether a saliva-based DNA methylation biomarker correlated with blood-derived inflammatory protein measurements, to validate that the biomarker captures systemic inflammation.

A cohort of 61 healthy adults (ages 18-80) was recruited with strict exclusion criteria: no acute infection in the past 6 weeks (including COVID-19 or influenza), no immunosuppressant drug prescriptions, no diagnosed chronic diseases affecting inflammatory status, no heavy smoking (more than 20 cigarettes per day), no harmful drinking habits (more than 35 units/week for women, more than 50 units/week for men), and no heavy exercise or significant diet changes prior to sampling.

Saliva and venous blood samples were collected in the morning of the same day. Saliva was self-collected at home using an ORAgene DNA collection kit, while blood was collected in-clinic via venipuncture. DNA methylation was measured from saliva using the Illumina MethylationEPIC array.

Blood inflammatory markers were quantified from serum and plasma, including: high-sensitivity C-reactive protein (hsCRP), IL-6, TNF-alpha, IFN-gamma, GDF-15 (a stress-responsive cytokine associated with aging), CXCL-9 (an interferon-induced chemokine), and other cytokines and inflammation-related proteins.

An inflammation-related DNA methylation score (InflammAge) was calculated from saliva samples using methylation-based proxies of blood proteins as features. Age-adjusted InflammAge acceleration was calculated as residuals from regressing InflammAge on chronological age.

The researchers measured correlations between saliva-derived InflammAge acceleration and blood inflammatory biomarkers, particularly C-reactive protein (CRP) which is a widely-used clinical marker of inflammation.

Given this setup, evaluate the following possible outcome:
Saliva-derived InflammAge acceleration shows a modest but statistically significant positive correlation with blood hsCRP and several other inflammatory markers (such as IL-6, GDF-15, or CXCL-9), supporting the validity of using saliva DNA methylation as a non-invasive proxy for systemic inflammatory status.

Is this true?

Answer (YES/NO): NO